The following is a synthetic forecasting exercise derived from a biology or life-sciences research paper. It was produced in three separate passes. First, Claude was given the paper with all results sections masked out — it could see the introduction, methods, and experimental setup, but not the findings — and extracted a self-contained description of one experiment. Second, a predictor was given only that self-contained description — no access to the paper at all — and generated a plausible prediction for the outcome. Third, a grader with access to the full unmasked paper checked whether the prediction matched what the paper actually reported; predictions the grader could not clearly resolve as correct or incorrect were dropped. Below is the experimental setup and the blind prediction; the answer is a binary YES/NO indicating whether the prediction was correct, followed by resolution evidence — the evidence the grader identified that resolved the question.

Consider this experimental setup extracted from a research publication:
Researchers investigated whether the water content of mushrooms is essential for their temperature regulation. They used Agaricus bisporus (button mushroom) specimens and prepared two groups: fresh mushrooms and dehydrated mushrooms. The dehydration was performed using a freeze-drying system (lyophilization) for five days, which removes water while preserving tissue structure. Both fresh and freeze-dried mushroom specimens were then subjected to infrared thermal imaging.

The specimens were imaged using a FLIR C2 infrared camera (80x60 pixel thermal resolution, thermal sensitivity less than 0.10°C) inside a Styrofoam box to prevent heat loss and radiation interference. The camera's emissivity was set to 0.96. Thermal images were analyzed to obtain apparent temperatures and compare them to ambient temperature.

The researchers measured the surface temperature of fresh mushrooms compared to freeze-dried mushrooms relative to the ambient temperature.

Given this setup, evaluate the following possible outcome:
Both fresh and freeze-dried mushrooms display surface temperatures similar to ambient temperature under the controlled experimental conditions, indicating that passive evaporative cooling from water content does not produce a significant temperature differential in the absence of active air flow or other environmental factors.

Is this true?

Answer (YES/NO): NO